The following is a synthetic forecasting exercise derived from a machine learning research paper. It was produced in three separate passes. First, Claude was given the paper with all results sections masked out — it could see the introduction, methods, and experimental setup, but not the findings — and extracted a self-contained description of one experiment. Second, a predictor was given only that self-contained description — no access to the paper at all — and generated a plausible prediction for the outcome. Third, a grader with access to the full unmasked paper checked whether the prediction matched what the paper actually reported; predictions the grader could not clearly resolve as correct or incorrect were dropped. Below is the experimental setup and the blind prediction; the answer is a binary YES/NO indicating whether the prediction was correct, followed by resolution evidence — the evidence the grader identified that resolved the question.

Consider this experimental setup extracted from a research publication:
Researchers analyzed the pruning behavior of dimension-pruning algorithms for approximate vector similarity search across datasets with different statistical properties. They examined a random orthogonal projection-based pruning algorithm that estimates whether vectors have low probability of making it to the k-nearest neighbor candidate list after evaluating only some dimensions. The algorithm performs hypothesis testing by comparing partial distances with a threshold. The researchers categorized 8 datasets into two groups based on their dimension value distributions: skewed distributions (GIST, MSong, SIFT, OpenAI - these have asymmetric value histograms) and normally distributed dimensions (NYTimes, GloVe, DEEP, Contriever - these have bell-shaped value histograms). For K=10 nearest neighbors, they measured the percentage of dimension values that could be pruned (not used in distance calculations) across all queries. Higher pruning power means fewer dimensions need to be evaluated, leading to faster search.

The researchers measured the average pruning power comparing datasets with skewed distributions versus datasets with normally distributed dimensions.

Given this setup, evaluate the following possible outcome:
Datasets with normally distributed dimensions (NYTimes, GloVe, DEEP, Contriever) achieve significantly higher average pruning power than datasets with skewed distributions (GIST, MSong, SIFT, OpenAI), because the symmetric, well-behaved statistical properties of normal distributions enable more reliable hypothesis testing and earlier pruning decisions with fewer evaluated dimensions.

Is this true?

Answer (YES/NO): NO